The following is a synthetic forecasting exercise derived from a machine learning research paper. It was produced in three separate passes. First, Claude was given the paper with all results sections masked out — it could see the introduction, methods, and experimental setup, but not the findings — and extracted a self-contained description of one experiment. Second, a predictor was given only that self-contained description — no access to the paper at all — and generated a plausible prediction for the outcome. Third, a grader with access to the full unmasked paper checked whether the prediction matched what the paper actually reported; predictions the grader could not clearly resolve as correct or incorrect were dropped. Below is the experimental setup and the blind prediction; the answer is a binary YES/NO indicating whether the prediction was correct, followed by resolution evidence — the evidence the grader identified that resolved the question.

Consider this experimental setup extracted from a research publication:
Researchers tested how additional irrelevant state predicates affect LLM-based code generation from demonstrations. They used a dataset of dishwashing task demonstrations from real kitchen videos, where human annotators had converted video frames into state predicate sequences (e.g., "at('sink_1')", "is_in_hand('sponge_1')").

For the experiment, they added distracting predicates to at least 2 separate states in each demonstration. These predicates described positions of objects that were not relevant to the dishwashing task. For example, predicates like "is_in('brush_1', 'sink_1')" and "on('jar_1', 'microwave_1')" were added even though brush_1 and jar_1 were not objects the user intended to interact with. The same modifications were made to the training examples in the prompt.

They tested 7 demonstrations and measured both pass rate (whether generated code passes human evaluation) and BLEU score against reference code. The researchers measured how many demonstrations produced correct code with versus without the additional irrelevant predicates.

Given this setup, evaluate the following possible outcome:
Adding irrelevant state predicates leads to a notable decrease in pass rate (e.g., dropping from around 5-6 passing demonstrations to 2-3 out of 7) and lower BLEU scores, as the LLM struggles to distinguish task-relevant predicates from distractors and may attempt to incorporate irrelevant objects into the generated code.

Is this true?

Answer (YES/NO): YES